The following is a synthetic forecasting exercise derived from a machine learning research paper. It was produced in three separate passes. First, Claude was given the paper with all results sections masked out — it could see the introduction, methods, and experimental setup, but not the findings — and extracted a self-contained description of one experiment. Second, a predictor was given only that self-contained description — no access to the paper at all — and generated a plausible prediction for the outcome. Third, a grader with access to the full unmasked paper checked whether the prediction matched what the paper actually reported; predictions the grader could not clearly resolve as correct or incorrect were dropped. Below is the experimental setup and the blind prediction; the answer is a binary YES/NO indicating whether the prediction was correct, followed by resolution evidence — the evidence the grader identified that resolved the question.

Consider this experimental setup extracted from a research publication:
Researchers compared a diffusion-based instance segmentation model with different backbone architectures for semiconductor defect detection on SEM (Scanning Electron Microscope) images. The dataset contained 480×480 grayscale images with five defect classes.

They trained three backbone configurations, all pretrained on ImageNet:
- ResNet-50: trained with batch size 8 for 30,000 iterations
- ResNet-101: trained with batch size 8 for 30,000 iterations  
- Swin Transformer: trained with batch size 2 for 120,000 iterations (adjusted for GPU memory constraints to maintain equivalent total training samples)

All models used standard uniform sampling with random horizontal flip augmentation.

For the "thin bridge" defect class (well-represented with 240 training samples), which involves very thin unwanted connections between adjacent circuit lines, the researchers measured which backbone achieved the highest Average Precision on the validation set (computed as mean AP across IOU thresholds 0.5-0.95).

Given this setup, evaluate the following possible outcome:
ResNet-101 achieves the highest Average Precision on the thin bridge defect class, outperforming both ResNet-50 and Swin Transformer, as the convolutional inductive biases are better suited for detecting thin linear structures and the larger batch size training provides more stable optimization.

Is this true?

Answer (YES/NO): NO